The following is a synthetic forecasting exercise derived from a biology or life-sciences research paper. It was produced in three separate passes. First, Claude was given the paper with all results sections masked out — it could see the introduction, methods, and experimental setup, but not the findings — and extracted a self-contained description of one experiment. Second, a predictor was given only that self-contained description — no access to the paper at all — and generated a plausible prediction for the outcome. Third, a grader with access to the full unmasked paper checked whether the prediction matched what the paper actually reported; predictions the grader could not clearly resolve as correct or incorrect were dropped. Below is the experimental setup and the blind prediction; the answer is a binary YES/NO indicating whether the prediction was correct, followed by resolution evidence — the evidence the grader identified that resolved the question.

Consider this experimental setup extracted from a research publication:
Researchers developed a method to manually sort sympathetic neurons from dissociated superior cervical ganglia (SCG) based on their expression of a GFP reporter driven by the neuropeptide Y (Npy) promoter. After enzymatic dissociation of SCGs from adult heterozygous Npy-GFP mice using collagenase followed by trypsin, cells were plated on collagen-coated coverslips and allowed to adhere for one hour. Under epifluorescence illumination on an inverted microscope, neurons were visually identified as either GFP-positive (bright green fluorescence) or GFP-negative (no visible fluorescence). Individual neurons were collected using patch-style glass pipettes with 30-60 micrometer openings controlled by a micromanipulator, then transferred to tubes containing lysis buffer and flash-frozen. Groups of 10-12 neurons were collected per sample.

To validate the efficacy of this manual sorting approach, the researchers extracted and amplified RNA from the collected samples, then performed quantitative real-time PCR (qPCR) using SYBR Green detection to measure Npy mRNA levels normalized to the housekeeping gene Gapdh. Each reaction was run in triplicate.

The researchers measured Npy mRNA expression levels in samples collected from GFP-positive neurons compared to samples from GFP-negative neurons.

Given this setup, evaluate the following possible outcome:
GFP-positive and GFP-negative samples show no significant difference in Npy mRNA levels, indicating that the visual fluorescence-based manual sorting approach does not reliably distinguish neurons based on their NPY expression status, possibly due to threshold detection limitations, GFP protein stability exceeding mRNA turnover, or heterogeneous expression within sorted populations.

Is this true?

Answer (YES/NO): NO